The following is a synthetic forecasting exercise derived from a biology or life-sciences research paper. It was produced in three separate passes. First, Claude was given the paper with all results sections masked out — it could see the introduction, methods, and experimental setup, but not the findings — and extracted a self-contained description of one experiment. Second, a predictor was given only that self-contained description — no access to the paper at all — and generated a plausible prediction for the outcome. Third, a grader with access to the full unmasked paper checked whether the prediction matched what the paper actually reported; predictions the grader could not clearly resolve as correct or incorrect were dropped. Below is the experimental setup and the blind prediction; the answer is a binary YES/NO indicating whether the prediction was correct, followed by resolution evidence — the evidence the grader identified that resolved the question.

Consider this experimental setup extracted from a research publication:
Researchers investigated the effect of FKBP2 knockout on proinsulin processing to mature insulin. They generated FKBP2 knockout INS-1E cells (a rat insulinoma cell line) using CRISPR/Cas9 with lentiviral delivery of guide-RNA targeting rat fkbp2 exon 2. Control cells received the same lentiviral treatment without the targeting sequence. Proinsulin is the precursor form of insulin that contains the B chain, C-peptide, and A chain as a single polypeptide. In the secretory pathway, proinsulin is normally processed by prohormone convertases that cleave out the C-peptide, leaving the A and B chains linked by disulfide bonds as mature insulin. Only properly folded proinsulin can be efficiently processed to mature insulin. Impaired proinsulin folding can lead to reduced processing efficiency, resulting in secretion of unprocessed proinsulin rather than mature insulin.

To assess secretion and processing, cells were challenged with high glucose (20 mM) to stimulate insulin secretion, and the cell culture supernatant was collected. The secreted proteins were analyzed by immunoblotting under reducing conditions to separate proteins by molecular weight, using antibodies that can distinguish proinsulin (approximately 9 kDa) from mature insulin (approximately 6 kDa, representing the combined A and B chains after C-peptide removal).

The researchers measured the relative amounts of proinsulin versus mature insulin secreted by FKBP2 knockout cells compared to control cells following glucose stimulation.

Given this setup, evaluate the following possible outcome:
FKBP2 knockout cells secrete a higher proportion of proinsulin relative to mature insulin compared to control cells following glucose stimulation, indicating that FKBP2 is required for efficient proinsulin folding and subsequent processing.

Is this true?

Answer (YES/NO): YES